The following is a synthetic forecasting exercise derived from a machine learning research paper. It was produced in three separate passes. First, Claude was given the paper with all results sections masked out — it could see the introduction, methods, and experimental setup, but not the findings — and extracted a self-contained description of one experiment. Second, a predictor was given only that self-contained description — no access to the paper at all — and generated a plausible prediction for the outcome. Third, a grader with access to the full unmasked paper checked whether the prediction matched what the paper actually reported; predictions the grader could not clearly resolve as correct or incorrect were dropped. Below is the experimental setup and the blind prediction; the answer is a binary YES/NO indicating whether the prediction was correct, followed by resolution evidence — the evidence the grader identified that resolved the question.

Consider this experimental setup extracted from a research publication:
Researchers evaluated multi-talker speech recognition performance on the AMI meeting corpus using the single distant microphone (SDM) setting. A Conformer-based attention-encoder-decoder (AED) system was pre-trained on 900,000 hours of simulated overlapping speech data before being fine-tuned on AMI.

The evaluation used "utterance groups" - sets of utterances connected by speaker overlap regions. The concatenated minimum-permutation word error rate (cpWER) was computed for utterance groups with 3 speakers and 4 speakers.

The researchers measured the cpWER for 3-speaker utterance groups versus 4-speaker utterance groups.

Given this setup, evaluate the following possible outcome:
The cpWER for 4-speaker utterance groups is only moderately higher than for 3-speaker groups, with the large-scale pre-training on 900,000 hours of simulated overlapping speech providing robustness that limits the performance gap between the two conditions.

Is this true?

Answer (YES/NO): NO